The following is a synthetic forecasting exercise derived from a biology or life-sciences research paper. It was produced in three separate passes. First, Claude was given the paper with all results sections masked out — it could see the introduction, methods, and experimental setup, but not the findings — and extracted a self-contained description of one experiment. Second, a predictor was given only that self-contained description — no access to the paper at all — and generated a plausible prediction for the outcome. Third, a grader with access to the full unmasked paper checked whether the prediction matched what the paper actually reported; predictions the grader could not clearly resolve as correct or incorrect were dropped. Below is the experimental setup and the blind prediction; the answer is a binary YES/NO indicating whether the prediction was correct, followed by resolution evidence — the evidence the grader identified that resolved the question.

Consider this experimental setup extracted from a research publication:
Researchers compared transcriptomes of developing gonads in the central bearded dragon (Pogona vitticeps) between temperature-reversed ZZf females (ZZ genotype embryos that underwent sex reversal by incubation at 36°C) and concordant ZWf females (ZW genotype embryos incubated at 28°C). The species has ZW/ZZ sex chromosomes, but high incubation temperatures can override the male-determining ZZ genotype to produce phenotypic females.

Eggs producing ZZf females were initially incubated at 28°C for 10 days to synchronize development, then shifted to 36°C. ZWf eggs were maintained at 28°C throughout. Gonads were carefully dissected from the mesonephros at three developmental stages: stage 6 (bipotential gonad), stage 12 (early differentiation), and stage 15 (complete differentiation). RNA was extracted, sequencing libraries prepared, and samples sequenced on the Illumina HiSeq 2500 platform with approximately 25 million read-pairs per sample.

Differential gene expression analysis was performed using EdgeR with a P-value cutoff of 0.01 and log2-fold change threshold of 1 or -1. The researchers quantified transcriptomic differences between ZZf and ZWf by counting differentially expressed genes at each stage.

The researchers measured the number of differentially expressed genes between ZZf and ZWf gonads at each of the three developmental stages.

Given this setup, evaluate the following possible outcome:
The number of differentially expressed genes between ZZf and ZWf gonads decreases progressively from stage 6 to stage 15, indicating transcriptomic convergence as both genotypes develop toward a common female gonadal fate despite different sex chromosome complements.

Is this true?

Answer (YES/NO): YES